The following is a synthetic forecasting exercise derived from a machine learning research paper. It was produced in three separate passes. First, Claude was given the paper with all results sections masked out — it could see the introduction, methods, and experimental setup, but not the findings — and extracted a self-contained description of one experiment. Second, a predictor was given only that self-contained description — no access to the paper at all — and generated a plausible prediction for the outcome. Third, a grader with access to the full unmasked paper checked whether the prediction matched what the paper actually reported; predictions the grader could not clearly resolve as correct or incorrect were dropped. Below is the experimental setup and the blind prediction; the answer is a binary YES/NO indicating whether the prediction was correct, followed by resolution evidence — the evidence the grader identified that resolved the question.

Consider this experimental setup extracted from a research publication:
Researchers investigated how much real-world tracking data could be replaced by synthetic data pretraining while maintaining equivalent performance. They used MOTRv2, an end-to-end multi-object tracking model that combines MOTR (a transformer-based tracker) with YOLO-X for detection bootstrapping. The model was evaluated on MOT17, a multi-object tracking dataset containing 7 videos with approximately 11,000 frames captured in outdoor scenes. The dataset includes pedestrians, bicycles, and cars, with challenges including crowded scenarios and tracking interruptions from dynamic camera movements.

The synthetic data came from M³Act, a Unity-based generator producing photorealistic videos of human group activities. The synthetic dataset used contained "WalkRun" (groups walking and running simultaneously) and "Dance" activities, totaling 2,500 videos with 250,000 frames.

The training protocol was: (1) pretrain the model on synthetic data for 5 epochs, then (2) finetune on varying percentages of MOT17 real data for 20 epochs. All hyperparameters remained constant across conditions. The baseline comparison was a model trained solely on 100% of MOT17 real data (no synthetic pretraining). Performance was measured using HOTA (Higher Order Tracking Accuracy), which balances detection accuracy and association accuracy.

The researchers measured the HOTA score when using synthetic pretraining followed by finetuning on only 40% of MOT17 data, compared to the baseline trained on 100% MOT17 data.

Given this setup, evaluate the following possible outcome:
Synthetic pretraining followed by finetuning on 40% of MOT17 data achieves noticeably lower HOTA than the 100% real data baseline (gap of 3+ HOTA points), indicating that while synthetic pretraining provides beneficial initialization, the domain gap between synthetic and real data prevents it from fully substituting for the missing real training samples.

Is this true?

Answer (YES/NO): NO